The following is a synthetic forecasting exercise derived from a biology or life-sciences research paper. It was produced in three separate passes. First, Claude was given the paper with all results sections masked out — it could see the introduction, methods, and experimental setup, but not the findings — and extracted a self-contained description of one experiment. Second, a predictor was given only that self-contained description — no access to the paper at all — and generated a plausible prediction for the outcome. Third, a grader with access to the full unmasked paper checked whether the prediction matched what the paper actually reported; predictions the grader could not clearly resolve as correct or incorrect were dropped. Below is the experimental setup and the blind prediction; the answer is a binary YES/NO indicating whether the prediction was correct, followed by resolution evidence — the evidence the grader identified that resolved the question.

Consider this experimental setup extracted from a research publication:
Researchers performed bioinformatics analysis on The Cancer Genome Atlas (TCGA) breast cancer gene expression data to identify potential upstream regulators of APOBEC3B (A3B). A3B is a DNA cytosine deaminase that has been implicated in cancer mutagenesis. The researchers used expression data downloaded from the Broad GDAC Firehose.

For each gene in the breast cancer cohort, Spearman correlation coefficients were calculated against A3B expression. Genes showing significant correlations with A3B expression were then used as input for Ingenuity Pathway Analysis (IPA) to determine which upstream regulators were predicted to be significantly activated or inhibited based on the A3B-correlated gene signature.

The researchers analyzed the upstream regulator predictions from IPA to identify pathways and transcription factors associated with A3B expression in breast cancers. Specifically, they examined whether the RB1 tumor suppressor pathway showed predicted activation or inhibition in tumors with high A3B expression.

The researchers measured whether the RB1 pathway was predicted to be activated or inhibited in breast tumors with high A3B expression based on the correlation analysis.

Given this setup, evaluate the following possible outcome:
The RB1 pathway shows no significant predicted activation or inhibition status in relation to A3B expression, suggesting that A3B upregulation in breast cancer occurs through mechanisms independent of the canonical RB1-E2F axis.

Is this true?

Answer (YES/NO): NO